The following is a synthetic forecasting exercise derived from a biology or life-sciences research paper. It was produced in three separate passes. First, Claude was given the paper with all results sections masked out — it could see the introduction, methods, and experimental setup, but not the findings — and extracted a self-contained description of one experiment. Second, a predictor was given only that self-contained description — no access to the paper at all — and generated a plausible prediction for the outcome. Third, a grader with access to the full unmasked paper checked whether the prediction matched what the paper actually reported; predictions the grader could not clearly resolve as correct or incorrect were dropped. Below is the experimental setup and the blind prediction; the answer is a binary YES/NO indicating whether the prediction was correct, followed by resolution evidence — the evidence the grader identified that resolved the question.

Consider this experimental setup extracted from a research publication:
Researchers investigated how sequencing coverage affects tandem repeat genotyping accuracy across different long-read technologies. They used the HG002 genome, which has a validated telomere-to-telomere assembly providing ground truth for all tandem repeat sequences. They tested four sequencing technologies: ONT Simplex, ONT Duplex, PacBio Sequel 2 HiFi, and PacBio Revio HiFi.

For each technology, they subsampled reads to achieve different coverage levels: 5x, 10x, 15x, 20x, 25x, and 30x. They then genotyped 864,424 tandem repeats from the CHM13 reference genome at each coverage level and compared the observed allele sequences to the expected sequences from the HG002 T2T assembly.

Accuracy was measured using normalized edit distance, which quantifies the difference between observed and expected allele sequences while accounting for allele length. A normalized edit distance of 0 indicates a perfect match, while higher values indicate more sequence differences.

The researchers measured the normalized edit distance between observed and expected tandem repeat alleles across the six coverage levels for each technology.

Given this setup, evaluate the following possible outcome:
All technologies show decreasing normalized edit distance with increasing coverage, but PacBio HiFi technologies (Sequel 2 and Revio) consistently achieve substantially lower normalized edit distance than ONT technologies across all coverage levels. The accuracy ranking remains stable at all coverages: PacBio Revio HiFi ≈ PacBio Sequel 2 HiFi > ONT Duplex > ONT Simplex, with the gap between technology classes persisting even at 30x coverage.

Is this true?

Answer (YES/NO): NO